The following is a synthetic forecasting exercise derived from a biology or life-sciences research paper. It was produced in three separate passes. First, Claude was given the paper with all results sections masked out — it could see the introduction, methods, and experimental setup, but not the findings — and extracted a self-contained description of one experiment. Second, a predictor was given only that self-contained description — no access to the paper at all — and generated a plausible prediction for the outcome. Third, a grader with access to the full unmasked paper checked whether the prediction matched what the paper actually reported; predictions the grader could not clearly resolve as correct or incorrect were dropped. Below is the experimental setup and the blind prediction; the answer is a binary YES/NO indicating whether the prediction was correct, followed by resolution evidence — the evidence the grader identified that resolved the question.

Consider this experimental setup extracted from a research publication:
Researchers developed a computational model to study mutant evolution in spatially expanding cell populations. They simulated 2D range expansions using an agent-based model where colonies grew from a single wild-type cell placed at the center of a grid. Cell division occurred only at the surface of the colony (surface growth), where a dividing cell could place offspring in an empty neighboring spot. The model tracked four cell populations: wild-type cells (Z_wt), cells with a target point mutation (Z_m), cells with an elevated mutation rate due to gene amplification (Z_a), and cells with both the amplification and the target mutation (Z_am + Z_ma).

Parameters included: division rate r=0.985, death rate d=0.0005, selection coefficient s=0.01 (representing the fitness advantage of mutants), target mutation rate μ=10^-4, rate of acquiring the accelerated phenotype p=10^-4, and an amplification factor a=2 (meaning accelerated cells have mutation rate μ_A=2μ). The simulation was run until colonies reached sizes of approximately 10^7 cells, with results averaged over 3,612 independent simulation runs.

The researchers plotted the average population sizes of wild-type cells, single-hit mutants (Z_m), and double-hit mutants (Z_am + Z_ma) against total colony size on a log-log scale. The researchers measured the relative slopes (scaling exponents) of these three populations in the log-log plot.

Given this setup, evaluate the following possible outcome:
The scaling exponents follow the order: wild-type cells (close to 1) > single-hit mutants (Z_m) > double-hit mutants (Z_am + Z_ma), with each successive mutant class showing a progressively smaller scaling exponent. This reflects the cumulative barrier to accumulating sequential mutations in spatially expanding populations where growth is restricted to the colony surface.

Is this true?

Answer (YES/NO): NO